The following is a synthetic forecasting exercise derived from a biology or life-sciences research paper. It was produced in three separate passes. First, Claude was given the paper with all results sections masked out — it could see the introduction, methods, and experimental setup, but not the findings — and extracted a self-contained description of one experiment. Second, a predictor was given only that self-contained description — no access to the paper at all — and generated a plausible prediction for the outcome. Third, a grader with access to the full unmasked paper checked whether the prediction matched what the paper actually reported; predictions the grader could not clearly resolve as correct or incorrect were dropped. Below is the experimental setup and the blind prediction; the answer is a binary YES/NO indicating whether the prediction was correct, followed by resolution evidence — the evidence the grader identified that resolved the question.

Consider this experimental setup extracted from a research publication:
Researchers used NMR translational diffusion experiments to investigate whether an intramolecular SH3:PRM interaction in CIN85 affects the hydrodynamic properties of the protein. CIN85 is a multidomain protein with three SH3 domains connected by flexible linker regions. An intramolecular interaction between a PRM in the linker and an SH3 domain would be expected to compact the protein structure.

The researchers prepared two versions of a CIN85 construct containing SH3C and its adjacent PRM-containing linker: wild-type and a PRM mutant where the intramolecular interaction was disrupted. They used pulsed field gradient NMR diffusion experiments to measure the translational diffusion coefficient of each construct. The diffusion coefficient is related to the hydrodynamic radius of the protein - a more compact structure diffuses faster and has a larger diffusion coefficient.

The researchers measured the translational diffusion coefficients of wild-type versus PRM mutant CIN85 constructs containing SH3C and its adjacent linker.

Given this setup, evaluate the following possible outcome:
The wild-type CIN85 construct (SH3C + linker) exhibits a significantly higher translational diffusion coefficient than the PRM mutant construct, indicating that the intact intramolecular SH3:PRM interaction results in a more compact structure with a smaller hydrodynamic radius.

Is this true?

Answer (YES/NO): YES